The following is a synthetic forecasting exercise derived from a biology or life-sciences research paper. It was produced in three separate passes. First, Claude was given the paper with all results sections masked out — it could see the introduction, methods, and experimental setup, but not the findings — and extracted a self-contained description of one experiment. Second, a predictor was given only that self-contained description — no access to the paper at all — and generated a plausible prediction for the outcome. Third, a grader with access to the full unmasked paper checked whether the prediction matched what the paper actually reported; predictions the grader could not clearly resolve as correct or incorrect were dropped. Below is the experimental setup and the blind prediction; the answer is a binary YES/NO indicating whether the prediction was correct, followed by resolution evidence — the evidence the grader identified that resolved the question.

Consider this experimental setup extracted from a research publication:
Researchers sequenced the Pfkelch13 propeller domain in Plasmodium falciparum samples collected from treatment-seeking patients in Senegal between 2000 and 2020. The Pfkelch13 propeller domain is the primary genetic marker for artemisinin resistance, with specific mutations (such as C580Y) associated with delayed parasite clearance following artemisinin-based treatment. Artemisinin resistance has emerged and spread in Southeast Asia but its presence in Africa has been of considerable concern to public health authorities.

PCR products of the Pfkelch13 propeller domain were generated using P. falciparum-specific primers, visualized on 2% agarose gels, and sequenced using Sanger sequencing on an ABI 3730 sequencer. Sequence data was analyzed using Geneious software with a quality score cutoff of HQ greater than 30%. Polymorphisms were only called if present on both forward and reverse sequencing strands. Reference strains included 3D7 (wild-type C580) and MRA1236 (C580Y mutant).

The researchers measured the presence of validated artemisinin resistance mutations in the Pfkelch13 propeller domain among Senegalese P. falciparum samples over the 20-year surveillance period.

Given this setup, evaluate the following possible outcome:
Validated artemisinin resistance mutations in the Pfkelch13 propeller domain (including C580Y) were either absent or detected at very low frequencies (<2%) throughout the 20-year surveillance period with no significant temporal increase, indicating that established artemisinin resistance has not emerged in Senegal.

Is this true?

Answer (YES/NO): YES